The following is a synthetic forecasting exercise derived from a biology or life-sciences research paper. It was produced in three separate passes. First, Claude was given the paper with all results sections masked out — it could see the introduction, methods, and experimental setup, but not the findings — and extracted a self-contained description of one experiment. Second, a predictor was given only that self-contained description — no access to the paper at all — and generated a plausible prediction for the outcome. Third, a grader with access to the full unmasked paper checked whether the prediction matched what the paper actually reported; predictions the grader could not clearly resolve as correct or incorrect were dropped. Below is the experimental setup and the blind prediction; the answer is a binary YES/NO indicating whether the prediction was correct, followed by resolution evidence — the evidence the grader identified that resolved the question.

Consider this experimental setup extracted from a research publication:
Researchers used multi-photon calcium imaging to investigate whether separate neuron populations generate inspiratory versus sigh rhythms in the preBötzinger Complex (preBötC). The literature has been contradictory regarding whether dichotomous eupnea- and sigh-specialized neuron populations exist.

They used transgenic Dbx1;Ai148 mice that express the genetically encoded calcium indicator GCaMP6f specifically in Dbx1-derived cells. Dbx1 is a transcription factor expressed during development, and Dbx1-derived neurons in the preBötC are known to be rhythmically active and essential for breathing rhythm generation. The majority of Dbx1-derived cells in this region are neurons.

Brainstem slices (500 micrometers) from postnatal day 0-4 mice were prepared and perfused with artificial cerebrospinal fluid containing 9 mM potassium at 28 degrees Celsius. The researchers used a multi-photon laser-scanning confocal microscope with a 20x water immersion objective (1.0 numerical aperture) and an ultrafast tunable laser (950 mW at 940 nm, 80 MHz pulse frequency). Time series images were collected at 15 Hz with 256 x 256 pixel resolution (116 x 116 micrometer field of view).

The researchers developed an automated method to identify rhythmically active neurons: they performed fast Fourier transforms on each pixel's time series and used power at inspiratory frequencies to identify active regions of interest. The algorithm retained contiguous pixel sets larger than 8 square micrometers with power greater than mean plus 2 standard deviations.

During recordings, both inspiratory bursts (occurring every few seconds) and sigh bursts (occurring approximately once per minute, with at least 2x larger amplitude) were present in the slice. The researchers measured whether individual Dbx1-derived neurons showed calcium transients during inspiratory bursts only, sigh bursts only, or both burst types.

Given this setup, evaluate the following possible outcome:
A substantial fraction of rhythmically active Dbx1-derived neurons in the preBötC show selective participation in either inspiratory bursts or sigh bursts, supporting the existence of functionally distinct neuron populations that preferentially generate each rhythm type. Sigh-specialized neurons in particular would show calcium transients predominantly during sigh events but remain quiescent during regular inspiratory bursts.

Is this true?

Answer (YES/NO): NO